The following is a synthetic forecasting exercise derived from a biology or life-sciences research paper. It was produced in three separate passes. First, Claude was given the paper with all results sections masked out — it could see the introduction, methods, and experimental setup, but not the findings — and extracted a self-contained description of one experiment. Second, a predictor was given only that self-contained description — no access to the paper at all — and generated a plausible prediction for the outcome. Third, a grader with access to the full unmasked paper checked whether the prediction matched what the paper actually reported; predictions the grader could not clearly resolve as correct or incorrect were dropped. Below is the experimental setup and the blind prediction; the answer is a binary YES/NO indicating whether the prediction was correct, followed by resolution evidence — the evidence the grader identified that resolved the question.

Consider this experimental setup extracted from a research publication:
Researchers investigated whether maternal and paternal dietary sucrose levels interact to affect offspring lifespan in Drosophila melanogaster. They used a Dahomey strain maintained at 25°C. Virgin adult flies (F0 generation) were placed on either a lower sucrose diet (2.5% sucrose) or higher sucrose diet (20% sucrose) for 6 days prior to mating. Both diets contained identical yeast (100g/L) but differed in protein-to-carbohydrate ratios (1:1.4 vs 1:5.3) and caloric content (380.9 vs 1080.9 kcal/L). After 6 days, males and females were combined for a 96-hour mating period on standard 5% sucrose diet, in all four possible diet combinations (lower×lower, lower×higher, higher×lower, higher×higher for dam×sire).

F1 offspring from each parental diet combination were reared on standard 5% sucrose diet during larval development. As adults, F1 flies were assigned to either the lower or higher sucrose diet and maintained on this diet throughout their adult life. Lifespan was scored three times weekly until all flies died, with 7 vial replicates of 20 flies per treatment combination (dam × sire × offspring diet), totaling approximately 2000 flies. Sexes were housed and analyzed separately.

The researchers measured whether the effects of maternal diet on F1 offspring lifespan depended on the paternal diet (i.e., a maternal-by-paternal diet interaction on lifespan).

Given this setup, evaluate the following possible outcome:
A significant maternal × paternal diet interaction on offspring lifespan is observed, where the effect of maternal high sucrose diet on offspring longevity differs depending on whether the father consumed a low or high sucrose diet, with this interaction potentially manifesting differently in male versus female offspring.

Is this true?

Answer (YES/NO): YES